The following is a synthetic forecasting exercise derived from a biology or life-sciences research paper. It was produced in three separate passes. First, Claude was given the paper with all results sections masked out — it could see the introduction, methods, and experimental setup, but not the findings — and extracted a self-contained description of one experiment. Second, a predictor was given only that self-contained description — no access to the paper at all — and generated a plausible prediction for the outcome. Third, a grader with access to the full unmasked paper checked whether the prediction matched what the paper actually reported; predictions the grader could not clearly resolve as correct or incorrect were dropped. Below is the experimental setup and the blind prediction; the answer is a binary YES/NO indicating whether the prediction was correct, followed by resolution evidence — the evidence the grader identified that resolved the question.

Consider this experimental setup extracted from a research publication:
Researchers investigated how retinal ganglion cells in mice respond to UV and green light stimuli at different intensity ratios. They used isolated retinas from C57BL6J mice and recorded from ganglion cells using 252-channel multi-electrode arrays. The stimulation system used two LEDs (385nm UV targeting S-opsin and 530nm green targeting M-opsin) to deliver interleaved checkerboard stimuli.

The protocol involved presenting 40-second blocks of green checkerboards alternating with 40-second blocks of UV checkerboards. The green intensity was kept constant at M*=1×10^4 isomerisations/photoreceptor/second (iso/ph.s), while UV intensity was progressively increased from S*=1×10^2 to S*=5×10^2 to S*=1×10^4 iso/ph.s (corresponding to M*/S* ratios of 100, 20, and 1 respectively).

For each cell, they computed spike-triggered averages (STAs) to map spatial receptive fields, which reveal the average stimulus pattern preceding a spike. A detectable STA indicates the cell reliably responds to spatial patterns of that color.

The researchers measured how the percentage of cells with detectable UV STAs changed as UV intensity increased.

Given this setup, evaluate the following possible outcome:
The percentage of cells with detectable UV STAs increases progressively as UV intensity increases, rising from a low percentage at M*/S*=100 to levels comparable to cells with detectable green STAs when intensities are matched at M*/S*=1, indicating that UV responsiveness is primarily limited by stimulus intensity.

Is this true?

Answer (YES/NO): NO